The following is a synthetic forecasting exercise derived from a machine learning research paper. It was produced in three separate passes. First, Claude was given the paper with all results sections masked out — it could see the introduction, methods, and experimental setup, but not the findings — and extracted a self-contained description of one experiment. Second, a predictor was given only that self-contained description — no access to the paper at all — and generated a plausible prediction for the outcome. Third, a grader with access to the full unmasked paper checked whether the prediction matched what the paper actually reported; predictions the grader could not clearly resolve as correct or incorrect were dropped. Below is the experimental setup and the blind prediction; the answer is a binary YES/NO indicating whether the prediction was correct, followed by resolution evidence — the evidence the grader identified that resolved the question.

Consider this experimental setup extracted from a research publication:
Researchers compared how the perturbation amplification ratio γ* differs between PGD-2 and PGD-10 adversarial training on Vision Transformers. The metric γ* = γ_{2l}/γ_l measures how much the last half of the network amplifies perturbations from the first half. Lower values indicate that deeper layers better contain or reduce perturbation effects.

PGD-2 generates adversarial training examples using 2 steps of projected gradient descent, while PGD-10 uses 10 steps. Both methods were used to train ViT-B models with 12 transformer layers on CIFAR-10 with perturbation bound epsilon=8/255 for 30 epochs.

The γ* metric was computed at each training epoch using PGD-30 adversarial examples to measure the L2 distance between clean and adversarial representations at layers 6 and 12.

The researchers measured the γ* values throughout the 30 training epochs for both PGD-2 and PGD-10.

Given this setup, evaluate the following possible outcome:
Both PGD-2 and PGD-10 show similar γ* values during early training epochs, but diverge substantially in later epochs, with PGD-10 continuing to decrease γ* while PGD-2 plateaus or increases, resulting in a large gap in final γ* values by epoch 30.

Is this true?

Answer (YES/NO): NO